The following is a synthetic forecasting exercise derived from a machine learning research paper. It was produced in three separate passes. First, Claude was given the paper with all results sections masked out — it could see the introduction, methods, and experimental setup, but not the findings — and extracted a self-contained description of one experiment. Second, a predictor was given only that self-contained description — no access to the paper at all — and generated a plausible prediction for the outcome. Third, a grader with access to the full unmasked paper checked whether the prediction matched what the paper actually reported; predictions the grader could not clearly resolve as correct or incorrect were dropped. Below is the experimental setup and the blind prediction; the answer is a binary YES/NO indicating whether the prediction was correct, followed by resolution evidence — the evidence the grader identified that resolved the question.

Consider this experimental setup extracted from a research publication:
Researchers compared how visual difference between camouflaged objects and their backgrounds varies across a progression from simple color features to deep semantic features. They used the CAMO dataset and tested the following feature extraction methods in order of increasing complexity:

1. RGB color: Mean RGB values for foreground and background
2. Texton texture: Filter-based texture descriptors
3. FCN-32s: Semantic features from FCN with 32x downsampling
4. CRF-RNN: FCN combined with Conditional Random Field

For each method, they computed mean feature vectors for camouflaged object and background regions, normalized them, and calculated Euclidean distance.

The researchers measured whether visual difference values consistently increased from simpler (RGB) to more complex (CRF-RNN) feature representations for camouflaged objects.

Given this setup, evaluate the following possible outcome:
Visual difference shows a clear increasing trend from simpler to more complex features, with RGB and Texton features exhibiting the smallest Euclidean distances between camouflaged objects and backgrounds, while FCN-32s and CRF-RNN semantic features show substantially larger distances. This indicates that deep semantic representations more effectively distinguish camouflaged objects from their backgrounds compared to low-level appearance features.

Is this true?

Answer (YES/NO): YES